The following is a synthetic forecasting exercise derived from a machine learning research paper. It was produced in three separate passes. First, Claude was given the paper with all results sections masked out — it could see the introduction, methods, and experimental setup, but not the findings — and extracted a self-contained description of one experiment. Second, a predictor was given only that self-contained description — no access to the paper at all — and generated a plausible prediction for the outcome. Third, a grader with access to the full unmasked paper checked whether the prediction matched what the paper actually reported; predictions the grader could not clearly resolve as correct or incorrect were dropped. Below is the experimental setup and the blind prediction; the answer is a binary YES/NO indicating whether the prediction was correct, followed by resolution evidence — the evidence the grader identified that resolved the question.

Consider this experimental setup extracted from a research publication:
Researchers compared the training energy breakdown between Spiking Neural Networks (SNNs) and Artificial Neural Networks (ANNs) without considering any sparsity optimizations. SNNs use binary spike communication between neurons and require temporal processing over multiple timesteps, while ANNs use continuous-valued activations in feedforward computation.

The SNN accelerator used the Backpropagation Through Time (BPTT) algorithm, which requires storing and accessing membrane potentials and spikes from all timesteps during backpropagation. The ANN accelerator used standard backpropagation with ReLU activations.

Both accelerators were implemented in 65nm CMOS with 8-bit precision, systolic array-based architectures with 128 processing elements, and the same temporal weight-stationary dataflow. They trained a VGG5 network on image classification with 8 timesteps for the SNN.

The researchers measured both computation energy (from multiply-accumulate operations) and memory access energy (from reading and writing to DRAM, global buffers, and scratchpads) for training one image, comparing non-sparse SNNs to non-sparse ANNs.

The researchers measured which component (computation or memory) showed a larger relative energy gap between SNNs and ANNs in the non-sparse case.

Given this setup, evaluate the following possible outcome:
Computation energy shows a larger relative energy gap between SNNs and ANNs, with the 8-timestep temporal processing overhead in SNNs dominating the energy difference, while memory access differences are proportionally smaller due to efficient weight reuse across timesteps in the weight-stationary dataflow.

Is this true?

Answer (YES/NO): YES